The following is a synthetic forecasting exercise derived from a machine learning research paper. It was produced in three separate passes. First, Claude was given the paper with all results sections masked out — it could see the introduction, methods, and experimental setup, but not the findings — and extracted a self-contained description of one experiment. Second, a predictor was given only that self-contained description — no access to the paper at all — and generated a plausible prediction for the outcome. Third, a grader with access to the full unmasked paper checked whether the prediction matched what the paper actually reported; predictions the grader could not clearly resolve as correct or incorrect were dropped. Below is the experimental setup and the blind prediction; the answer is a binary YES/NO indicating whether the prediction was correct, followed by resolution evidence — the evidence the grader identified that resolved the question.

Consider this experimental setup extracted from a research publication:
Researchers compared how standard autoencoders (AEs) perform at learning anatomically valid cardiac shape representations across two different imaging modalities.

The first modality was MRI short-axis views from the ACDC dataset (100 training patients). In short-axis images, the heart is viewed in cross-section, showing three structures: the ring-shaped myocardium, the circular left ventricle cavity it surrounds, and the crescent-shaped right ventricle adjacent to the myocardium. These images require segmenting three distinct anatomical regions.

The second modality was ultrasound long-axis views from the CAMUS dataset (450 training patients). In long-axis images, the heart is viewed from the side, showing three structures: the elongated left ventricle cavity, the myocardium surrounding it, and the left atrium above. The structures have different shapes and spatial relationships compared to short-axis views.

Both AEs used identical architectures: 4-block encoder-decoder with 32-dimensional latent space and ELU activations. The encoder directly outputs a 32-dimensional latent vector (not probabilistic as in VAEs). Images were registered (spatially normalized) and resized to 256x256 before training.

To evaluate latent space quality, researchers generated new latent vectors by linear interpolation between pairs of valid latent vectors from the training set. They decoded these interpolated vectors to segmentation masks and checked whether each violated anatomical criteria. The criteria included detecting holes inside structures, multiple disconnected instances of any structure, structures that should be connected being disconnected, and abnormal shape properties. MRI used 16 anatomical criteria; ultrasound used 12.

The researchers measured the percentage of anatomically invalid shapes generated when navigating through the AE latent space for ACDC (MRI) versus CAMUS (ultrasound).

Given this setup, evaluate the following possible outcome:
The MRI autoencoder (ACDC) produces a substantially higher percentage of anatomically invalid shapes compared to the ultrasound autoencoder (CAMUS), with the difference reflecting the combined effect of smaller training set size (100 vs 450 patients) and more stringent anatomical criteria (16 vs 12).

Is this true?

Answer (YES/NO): NO